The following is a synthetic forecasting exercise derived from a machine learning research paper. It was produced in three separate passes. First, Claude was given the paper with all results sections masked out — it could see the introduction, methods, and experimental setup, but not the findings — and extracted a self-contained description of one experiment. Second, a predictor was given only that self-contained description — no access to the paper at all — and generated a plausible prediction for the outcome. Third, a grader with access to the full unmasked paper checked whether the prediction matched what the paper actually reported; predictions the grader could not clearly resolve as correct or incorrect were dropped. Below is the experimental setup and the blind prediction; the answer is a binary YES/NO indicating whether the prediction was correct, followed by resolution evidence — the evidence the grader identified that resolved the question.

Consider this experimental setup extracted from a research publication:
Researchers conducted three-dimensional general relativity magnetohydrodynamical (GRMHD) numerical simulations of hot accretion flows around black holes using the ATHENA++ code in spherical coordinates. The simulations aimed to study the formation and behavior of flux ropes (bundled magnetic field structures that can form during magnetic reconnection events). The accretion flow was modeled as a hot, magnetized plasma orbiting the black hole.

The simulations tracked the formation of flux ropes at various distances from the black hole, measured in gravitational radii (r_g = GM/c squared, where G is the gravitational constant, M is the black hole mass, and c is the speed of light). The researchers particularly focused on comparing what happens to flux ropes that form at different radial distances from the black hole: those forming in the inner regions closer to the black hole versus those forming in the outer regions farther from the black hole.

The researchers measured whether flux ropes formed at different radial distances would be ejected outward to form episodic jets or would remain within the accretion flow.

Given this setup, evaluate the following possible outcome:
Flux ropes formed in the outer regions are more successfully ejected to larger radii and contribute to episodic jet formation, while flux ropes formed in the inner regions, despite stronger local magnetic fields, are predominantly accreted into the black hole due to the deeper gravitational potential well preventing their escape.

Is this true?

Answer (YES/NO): YES